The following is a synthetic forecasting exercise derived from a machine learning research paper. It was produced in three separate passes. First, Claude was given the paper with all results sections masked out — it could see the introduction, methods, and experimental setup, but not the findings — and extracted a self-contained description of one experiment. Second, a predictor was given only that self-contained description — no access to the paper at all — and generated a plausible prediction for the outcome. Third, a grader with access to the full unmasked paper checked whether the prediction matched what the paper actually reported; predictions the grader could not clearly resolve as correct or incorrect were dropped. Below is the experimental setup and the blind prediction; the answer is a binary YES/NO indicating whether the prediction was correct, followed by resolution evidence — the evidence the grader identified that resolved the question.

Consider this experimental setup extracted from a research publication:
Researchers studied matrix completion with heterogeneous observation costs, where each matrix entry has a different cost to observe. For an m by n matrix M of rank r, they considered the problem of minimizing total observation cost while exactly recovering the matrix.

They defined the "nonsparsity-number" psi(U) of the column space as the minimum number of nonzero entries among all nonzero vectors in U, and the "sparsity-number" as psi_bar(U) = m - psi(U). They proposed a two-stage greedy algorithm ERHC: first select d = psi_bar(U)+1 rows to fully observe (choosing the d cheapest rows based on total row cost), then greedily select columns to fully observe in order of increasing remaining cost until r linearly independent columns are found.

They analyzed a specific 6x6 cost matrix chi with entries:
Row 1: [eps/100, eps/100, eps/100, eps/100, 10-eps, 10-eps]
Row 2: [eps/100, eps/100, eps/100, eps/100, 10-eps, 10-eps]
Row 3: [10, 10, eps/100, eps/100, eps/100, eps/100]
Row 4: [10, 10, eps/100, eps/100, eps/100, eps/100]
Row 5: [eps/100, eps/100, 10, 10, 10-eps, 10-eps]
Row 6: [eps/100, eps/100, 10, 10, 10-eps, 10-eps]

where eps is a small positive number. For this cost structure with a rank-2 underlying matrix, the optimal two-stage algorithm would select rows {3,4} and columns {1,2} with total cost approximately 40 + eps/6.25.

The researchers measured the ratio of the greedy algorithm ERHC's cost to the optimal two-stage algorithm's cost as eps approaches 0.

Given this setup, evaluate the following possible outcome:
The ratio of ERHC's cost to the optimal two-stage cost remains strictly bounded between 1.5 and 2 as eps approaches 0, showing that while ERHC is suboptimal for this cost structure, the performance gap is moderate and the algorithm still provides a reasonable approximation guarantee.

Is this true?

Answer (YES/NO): NO